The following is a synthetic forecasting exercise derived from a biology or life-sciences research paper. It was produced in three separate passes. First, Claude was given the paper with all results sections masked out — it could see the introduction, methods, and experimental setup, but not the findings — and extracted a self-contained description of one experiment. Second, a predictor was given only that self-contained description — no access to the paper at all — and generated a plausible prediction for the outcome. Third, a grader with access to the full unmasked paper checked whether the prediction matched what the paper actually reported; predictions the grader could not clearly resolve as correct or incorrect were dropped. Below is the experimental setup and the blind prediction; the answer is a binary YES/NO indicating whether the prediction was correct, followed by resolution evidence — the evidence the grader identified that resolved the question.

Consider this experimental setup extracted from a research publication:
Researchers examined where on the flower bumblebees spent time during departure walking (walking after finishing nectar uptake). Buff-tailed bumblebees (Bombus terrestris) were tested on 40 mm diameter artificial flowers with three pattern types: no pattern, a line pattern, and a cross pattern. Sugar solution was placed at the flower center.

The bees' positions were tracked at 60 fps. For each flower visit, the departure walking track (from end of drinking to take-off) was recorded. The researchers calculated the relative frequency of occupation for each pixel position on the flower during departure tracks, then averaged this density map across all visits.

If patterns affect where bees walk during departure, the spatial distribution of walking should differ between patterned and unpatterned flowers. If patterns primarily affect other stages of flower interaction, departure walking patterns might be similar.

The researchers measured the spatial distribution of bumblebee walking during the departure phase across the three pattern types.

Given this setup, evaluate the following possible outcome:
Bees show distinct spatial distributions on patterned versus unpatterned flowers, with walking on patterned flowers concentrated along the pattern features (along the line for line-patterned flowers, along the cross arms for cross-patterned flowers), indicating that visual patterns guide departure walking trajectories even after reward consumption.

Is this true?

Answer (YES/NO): NO